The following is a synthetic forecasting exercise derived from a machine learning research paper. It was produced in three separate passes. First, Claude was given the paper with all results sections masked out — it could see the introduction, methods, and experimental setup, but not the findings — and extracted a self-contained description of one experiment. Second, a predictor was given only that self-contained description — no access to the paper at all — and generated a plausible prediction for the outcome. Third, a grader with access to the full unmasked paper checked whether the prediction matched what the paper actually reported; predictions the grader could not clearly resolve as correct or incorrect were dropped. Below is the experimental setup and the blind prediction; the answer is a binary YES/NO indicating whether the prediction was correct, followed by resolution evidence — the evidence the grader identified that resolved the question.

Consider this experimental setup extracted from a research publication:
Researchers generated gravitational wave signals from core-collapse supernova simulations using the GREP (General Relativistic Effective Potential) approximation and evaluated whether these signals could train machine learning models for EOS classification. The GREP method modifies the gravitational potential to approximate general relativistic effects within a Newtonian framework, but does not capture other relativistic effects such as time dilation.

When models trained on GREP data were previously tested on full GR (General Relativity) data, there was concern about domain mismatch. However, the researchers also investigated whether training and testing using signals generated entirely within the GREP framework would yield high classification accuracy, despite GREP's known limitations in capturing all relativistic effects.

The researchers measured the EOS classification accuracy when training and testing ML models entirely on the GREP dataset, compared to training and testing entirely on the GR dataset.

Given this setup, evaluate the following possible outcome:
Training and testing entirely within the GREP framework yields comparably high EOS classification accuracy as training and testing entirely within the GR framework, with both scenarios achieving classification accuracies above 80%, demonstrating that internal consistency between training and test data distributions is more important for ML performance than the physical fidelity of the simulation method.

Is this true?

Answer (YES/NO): YES